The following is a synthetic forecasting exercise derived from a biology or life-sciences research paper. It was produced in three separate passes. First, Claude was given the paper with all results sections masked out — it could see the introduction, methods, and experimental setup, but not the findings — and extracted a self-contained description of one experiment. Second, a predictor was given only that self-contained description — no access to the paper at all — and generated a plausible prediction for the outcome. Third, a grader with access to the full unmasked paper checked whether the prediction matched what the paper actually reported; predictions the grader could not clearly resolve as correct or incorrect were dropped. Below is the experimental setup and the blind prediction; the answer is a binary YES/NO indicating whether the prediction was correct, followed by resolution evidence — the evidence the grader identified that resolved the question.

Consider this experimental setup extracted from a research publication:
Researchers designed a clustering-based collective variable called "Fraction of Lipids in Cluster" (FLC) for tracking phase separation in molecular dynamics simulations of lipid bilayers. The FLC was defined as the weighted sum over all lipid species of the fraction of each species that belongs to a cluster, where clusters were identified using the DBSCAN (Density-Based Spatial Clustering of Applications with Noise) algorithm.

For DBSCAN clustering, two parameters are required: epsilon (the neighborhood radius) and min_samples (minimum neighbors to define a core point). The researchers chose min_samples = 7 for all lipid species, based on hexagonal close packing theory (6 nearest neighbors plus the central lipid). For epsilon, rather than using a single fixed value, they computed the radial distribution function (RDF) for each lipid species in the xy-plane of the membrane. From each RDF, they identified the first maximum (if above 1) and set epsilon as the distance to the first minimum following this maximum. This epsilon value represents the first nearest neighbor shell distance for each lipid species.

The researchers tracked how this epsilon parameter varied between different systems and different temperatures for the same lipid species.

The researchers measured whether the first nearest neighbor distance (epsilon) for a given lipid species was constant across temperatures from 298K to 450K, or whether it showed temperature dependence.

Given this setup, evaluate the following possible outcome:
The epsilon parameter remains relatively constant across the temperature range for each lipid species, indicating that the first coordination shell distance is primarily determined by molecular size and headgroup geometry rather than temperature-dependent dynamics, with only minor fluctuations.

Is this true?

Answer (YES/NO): NO